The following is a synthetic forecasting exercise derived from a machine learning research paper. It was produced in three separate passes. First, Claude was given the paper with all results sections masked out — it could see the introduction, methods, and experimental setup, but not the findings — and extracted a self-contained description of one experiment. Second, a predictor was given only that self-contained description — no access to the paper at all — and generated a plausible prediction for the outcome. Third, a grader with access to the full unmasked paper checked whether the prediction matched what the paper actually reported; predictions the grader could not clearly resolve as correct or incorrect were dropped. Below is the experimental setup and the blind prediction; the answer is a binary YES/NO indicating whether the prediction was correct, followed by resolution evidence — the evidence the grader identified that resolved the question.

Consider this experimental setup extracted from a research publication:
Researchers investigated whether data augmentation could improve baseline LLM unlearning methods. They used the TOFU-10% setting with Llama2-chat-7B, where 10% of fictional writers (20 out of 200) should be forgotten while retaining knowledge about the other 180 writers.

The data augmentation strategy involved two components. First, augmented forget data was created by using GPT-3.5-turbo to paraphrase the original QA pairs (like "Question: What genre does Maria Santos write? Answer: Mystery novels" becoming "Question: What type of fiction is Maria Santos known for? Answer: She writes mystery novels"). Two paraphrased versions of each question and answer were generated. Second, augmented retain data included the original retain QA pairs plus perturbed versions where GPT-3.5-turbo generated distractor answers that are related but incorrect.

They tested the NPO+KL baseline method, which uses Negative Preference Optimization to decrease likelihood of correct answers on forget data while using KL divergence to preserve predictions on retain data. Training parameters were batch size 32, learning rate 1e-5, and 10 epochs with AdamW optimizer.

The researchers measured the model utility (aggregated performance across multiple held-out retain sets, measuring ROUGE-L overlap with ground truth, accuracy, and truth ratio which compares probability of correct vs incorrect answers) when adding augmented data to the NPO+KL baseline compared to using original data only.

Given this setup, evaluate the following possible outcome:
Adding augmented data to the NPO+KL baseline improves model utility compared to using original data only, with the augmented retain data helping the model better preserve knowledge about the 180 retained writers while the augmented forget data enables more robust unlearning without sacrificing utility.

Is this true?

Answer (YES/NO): NO